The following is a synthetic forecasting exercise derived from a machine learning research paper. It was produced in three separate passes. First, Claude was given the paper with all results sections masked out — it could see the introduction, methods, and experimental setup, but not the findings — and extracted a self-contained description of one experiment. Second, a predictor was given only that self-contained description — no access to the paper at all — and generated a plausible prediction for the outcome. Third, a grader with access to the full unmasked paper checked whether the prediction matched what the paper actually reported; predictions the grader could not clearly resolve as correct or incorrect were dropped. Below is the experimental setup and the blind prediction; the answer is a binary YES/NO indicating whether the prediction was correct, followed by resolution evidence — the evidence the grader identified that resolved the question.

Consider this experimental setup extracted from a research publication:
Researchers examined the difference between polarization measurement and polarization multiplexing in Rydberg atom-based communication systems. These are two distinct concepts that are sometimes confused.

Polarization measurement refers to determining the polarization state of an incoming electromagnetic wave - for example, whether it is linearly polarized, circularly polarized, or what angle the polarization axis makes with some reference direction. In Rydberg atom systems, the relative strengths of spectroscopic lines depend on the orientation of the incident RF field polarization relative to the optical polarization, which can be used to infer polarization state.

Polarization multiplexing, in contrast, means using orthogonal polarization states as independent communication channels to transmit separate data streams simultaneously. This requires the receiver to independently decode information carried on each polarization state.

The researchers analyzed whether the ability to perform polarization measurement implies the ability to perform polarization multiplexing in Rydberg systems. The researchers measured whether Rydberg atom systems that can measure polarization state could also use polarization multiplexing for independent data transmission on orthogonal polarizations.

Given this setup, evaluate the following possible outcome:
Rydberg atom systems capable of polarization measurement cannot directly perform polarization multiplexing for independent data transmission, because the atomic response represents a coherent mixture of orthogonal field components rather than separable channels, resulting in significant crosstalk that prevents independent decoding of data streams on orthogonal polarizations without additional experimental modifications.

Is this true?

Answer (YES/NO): YES